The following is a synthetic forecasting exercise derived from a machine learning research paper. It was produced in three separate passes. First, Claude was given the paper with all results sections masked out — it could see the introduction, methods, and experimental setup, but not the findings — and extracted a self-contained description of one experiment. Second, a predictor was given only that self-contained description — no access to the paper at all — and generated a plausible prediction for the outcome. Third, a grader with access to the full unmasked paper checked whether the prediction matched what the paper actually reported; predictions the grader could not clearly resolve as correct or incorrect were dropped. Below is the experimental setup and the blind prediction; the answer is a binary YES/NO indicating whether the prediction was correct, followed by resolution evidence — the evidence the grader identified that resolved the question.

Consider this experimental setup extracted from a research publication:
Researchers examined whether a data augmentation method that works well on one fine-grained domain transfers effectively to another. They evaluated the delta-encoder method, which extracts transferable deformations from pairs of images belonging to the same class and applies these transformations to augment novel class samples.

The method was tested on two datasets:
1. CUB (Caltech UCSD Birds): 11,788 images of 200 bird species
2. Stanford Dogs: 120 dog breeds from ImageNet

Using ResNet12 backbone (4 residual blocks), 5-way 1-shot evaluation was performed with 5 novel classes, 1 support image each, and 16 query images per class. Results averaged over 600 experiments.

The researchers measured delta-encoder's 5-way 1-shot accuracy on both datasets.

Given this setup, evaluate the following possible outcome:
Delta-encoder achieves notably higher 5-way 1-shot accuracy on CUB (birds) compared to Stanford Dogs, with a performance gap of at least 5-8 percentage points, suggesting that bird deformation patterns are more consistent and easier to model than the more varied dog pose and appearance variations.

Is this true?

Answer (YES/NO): YES